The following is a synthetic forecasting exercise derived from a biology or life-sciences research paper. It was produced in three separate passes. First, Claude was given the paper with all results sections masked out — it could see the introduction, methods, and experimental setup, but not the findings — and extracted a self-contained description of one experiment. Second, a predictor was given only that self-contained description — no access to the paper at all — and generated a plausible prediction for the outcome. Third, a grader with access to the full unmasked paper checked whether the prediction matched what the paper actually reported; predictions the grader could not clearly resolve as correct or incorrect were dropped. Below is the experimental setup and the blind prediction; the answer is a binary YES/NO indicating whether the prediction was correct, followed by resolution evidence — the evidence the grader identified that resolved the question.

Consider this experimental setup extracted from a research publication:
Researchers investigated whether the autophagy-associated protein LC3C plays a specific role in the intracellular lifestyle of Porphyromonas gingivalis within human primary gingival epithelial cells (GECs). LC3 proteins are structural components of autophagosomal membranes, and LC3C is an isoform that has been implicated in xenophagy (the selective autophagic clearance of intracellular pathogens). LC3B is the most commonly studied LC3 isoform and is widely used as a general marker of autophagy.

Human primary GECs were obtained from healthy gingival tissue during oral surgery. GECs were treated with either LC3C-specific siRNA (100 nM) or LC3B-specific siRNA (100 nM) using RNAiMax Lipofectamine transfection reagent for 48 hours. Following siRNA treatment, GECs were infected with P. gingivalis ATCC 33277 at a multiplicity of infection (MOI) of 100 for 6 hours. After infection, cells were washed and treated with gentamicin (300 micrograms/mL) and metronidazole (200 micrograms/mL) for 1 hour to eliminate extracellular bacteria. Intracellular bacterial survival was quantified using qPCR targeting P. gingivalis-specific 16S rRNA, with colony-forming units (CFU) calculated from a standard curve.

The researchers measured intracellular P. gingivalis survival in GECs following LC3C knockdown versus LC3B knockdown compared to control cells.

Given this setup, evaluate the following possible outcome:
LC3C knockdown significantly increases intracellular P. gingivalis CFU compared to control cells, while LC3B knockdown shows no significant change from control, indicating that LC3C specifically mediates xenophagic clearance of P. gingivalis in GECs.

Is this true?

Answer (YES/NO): NO